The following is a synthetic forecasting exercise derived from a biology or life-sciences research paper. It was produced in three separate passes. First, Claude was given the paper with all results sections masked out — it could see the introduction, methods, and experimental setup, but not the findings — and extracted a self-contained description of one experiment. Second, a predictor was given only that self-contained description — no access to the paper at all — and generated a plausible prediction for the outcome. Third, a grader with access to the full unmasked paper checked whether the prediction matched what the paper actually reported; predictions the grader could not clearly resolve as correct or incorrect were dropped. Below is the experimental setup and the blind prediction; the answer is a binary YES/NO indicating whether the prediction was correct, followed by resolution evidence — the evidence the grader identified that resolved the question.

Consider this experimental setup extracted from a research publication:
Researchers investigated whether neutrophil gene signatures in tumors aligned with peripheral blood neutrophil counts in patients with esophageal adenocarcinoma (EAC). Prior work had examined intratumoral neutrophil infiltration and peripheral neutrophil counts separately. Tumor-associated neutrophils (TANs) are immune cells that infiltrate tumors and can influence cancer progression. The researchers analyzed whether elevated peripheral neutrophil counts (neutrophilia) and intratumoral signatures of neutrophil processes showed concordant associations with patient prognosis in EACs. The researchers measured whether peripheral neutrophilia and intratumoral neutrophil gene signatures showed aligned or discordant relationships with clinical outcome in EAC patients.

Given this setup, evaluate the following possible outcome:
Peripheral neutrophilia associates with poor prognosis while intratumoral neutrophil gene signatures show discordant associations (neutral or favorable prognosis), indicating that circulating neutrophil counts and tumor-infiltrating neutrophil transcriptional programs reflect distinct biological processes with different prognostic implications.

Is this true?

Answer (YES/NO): NO